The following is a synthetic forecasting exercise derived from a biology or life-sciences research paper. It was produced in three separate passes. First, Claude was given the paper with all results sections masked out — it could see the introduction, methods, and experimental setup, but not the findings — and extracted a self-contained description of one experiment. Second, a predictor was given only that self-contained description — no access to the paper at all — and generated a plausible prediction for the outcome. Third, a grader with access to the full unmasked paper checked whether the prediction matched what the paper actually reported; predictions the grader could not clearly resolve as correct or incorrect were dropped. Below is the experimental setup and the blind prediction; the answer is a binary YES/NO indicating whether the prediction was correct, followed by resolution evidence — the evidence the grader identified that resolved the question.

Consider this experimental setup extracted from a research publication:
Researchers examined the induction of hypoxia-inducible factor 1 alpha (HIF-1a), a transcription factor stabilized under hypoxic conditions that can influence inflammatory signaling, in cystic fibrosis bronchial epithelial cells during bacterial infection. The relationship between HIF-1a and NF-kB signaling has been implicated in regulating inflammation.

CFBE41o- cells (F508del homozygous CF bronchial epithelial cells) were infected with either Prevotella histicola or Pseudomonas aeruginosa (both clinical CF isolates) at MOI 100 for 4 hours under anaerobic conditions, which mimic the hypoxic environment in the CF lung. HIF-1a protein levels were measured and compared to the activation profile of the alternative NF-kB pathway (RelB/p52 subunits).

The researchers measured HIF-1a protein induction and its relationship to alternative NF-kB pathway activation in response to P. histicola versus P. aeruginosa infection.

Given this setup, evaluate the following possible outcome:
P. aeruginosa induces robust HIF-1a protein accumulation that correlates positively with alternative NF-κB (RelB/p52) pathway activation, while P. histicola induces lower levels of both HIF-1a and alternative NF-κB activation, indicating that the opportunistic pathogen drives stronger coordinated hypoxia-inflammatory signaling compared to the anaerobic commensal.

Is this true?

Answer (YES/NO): NO